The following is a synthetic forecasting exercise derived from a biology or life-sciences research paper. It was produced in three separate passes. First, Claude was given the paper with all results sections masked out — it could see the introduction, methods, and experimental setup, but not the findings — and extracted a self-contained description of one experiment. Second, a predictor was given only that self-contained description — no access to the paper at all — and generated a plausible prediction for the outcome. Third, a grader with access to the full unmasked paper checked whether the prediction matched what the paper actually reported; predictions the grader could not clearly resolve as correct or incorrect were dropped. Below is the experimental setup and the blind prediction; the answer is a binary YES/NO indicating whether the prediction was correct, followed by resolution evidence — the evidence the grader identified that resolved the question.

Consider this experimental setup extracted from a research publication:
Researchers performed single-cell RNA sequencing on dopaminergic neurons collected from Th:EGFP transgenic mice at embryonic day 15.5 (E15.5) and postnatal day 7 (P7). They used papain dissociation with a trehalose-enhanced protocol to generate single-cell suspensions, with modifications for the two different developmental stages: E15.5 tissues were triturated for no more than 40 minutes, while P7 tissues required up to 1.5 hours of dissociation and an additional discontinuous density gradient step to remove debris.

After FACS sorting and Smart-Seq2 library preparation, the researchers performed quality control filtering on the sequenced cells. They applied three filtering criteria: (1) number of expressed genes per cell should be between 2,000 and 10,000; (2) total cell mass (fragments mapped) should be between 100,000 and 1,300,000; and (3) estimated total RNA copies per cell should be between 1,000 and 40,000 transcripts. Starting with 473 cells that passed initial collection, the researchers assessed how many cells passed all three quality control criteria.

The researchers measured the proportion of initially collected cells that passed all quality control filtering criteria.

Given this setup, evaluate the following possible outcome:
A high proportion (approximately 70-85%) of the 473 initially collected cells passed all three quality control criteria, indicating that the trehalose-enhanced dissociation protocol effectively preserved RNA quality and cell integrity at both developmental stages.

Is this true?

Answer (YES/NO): NO